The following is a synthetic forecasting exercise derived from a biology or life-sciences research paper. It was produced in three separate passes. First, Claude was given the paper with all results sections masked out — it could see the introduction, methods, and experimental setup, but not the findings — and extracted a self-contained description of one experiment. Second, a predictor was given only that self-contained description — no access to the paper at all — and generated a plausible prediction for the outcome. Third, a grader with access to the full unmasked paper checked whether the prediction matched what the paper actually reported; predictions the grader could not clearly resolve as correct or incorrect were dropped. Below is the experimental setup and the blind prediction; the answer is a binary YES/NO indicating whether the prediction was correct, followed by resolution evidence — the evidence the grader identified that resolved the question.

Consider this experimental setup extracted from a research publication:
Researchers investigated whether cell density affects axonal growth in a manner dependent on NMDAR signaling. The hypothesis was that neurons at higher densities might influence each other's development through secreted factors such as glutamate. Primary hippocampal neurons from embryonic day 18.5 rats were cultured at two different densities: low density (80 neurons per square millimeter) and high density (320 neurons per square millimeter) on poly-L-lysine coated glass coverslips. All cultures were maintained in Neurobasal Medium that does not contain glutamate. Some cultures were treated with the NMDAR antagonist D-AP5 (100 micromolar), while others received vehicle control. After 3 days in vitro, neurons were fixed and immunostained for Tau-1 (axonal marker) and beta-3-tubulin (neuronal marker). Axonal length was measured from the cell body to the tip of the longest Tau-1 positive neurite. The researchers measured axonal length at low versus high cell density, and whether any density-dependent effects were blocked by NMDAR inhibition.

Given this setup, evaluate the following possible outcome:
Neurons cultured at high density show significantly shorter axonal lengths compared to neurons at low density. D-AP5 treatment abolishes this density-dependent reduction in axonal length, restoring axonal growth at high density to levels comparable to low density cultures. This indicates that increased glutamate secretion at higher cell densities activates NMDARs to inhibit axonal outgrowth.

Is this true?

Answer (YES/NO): NO